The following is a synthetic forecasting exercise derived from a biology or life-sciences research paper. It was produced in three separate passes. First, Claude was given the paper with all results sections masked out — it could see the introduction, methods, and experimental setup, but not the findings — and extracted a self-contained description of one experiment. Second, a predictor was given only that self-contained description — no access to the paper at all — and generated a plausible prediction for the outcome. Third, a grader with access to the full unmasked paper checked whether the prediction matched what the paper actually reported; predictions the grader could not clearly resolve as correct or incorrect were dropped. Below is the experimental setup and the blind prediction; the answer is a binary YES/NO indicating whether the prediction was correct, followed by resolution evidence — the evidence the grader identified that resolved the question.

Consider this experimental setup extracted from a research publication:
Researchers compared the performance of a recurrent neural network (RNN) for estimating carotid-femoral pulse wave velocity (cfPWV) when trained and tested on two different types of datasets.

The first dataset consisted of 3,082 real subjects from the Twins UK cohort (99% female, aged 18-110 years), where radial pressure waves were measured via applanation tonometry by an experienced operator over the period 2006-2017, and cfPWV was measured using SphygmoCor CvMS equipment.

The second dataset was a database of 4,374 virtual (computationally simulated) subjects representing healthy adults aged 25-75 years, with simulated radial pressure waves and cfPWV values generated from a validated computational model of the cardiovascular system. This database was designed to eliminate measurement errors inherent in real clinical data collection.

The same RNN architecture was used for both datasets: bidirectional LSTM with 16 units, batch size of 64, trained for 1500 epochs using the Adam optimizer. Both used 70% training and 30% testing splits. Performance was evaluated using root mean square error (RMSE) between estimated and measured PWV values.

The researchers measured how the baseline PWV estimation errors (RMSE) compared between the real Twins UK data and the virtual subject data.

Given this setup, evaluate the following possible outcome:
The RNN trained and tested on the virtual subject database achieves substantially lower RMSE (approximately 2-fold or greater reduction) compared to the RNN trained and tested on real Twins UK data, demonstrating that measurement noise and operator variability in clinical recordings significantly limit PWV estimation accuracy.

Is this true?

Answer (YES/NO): YES